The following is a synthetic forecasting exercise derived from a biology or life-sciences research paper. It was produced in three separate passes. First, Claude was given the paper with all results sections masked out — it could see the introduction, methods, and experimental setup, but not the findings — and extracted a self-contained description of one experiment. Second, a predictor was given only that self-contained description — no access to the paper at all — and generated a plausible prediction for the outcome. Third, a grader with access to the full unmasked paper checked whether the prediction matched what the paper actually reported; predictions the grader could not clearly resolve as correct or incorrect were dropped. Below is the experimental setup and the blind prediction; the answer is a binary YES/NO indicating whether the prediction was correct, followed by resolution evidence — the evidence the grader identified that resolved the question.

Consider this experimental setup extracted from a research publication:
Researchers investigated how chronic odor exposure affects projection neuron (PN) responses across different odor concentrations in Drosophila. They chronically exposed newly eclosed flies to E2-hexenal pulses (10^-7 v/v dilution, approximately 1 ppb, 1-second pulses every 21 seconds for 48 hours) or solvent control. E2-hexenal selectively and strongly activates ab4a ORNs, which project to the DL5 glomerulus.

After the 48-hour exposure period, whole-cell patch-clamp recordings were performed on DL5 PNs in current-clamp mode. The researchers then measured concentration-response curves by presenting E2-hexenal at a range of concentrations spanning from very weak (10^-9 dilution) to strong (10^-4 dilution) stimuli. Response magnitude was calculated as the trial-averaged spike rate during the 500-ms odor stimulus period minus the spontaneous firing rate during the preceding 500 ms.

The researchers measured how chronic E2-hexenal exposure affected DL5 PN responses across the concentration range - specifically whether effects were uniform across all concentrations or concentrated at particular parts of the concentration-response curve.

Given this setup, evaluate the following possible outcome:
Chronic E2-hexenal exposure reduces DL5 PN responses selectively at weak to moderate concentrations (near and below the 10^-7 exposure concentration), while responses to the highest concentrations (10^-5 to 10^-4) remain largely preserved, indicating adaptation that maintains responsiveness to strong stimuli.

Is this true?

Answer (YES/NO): NO